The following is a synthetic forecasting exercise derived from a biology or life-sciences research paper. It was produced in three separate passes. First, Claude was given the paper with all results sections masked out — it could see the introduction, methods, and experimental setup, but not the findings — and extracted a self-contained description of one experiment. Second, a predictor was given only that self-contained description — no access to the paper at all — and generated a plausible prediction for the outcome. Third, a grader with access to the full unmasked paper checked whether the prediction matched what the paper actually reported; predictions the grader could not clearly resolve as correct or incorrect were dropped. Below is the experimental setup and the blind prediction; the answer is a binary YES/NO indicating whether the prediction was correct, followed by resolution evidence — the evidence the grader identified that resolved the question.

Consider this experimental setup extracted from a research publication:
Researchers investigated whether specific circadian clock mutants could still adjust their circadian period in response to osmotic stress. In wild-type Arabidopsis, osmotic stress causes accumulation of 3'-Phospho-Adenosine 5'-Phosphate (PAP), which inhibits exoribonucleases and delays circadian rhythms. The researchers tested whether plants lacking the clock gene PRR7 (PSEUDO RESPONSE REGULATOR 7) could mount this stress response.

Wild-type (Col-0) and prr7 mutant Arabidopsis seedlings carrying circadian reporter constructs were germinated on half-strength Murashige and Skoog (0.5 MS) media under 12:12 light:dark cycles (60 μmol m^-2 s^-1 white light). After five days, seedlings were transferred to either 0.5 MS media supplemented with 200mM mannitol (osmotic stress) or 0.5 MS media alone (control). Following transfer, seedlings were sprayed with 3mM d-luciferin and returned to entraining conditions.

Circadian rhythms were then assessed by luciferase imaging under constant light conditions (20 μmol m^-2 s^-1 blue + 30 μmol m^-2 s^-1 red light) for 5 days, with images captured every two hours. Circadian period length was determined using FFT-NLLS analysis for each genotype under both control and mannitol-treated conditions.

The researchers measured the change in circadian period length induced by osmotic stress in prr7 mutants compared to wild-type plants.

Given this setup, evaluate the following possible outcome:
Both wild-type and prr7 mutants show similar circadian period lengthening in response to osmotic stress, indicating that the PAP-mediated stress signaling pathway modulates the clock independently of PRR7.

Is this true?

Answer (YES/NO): NO